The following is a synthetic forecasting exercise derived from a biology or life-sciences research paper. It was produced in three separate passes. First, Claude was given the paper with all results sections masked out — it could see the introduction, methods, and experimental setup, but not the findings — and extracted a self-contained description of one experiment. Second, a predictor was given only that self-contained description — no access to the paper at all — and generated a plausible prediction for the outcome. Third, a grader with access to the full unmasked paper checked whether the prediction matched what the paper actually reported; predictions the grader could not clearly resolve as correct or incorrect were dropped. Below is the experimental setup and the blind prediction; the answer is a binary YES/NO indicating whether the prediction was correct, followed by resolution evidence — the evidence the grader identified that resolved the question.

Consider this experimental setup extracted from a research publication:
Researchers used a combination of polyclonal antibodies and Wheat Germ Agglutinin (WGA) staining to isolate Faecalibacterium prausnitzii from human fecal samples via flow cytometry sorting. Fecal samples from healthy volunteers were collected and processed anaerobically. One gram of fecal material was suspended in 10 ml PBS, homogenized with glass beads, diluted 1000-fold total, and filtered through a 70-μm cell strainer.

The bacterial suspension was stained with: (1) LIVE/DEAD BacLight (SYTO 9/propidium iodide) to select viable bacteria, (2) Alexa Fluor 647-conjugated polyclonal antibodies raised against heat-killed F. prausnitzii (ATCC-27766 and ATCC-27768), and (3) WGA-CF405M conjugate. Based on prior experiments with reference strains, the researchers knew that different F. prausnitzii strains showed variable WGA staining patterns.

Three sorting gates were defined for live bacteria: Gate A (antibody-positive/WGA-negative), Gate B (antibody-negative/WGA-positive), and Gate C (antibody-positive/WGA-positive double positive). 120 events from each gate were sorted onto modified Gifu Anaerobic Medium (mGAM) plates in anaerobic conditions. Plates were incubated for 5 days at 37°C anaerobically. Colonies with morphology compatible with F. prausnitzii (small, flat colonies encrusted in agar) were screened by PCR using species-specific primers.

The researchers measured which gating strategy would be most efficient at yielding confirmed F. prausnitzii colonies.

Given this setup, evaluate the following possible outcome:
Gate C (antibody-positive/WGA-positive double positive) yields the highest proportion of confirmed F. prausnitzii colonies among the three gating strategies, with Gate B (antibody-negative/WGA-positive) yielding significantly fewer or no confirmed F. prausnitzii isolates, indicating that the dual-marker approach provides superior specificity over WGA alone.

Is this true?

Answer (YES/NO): NO